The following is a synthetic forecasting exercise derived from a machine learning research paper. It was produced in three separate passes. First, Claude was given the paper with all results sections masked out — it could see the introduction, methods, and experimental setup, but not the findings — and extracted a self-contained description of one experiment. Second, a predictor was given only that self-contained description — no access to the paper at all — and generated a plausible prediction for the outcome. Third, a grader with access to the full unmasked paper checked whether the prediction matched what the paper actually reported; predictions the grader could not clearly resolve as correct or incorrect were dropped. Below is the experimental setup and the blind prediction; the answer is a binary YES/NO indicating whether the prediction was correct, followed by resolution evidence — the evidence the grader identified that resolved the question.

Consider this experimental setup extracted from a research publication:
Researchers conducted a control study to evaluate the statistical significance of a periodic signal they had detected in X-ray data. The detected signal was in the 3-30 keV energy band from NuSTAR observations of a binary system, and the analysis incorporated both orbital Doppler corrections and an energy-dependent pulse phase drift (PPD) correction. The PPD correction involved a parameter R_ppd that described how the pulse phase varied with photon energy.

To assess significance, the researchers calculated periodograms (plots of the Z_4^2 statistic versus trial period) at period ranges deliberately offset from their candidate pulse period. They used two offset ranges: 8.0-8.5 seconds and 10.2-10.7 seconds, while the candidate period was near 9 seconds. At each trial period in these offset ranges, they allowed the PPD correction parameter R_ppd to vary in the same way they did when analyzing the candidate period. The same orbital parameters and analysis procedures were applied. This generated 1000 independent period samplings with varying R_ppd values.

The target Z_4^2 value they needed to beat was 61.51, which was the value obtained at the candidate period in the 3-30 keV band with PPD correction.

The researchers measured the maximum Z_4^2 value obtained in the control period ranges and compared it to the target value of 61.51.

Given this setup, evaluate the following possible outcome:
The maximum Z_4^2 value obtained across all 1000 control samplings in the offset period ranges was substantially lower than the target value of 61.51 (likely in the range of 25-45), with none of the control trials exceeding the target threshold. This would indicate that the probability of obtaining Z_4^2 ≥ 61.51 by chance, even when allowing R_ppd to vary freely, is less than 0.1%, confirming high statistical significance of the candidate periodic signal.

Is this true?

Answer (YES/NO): NO